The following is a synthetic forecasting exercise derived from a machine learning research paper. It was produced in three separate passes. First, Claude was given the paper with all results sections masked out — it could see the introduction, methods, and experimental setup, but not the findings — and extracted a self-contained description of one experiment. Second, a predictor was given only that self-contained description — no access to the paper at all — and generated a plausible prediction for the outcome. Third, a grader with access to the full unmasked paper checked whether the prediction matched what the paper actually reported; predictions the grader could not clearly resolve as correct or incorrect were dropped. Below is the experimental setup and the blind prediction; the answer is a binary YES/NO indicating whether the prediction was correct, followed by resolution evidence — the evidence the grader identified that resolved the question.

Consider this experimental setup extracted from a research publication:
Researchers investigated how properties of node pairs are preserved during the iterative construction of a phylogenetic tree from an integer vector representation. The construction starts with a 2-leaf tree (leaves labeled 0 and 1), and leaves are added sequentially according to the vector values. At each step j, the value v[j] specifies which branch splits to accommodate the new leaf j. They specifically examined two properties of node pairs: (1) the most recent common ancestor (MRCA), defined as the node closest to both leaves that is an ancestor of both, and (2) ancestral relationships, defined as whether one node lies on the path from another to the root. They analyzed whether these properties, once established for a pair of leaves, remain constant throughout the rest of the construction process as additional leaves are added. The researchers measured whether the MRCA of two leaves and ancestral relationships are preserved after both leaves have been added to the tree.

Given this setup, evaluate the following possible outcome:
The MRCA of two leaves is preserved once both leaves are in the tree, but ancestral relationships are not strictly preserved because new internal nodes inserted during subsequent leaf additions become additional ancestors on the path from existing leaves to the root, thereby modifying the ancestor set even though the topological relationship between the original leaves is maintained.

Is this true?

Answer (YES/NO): NO